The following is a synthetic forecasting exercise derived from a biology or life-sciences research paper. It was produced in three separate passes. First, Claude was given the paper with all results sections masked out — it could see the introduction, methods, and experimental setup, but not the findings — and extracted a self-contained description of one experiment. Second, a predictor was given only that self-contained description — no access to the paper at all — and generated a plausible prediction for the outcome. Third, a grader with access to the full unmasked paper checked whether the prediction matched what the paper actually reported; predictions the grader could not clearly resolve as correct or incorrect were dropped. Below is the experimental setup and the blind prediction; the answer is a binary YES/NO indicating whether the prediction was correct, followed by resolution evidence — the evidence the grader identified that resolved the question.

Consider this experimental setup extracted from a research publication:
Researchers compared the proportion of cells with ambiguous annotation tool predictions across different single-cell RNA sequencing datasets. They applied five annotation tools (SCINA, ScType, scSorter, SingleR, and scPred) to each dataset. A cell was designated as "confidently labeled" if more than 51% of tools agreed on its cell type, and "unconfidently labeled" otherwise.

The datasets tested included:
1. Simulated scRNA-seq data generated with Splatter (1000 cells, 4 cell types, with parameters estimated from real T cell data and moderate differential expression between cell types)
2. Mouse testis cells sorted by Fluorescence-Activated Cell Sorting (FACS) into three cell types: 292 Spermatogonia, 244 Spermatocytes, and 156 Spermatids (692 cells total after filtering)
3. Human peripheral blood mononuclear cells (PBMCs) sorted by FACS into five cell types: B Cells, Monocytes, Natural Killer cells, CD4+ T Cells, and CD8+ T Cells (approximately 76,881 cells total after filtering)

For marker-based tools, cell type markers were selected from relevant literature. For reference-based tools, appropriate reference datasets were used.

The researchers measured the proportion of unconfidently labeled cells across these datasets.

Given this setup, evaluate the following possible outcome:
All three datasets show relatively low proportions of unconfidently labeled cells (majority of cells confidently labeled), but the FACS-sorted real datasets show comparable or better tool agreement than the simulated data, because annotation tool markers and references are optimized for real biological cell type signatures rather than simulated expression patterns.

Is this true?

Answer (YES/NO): YES